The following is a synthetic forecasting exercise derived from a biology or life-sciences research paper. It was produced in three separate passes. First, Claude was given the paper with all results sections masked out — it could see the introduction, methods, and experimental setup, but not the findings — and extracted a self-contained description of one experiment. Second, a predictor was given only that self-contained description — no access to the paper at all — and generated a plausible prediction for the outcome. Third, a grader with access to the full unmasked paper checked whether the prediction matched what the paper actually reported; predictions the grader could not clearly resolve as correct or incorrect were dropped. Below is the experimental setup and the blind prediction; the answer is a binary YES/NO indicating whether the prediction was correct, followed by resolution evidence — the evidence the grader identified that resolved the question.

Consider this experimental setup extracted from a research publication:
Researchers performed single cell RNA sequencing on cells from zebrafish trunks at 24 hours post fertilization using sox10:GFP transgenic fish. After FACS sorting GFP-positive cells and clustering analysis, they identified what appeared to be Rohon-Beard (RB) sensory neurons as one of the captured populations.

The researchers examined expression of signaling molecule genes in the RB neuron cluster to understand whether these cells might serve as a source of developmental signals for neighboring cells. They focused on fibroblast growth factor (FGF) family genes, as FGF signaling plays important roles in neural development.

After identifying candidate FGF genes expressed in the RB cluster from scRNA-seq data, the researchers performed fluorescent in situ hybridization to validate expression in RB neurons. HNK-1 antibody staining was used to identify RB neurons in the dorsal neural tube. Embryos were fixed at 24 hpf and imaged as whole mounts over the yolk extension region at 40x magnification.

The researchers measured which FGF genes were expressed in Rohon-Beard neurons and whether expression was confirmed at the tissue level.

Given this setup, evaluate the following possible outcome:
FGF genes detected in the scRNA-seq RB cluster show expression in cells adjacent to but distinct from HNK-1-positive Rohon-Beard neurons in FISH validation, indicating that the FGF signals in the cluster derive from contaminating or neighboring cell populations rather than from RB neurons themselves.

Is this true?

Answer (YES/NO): NO